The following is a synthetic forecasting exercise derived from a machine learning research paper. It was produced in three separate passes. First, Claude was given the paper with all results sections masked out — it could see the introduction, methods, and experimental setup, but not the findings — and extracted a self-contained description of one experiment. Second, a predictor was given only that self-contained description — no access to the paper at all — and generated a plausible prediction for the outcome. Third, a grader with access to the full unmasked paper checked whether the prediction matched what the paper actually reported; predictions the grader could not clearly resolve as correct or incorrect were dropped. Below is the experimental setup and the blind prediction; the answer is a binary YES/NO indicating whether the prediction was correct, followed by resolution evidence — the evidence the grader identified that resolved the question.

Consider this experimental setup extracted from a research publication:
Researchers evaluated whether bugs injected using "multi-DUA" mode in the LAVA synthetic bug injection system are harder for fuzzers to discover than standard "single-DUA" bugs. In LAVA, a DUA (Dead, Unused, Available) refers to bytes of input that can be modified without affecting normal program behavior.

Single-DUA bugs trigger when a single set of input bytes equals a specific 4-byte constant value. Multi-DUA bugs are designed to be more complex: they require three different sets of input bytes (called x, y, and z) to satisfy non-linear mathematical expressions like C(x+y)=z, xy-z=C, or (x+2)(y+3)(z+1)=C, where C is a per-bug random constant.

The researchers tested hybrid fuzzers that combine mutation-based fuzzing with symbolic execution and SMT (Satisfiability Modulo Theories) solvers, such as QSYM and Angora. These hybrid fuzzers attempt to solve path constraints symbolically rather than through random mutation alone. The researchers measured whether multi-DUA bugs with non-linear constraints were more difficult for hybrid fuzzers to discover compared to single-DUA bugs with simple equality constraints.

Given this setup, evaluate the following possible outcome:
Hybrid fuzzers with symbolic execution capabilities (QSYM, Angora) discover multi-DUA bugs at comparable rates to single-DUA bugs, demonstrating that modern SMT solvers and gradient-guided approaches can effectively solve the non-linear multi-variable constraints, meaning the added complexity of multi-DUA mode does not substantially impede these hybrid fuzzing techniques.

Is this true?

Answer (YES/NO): NO